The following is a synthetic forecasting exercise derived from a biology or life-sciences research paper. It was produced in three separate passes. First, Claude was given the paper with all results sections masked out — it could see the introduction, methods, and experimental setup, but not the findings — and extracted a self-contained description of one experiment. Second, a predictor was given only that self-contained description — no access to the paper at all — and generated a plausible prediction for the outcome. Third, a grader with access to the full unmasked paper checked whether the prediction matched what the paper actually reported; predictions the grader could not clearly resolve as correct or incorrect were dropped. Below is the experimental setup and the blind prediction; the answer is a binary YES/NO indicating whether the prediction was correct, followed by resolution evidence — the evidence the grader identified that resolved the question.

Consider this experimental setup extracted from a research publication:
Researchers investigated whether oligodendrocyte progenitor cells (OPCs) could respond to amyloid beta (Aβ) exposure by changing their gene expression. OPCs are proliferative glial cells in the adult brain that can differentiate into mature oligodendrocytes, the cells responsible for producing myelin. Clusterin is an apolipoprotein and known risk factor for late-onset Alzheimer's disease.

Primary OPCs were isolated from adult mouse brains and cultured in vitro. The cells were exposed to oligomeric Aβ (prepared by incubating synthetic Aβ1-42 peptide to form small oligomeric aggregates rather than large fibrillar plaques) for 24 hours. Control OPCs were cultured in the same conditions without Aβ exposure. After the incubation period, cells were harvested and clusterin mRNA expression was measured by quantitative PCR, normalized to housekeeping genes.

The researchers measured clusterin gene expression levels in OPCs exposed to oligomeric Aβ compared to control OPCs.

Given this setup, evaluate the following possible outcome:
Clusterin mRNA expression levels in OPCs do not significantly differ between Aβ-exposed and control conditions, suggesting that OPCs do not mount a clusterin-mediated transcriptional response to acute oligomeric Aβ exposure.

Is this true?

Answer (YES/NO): NO